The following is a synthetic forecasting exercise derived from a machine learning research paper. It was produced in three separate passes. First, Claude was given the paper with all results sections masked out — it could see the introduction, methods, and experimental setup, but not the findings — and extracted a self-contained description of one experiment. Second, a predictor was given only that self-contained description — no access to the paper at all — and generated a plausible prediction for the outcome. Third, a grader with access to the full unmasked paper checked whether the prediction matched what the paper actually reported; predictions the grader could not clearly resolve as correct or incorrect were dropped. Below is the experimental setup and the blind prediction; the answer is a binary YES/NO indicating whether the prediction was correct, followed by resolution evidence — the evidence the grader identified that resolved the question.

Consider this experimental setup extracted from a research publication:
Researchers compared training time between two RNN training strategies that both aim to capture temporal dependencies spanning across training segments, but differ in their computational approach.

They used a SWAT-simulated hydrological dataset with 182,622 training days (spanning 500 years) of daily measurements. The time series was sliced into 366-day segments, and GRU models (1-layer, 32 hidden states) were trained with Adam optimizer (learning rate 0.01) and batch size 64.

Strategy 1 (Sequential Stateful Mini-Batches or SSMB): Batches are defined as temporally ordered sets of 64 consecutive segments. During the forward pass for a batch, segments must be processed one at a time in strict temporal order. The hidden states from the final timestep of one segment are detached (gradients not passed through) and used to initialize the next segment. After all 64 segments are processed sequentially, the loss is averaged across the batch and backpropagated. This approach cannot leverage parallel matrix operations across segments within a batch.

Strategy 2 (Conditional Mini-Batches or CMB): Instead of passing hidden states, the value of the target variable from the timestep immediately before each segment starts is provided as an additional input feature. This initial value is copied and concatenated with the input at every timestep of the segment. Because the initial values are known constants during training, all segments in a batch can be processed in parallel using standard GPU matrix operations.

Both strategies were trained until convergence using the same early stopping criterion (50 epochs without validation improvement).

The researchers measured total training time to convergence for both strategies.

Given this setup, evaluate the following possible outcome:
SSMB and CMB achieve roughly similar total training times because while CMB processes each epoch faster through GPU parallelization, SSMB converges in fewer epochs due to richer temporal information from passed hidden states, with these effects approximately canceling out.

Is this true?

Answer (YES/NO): NO